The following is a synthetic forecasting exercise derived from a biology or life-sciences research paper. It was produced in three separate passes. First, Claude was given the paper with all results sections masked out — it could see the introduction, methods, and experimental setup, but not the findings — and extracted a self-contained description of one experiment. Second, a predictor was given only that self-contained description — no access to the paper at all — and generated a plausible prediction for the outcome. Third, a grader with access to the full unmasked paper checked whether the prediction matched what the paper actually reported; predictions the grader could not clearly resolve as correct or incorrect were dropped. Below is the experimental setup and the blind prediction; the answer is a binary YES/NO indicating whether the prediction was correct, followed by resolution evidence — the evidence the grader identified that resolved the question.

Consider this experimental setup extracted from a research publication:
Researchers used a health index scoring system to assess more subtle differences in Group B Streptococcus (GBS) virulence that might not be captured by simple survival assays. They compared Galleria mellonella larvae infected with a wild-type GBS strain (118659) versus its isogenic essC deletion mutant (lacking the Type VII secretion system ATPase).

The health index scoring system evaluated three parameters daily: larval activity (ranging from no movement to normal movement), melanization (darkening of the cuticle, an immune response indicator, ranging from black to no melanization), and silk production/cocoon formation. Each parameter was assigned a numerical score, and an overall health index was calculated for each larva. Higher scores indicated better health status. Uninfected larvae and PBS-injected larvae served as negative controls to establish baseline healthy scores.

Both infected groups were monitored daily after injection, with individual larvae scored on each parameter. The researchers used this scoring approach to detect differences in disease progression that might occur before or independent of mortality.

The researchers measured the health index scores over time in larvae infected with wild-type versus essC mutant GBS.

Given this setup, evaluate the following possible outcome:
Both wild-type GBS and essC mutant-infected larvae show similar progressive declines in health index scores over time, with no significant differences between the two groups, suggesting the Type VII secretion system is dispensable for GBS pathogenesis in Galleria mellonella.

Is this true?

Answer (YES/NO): NO